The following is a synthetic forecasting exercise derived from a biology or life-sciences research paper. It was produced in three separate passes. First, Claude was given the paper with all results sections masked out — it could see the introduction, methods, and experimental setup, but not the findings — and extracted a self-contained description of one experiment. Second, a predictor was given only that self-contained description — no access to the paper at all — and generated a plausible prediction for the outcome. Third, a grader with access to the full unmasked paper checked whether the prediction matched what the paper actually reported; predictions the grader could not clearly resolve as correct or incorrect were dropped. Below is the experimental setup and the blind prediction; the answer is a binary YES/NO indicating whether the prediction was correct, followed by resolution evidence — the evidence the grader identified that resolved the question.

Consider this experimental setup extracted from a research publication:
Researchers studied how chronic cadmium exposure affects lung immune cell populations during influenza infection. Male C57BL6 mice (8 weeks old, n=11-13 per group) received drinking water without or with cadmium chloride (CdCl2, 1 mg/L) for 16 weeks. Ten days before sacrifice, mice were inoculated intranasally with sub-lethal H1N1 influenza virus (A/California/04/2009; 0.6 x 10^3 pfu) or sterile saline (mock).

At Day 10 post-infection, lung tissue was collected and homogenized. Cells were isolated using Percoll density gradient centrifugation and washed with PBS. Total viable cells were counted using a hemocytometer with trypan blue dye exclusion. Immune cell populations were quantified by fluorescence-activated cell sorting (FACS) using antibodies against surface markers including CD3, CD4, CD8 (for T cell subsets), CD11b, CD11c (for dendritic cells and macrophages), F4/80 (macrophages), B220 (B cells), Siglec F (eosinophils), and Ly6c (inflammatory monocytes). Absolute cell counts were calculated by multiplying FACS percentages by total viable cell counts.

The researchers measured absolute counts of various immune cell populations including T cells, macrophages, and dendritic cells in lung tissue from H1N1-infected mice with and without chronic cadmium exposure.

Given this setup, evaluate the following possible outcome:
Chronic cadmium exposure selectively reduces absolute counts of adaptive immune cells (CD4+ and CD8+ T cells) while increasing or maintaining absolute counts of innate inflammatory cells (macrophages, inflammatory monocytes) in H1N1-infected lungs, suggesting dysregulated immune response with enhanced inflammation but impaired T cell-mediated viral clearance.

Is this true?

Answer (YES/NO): NO